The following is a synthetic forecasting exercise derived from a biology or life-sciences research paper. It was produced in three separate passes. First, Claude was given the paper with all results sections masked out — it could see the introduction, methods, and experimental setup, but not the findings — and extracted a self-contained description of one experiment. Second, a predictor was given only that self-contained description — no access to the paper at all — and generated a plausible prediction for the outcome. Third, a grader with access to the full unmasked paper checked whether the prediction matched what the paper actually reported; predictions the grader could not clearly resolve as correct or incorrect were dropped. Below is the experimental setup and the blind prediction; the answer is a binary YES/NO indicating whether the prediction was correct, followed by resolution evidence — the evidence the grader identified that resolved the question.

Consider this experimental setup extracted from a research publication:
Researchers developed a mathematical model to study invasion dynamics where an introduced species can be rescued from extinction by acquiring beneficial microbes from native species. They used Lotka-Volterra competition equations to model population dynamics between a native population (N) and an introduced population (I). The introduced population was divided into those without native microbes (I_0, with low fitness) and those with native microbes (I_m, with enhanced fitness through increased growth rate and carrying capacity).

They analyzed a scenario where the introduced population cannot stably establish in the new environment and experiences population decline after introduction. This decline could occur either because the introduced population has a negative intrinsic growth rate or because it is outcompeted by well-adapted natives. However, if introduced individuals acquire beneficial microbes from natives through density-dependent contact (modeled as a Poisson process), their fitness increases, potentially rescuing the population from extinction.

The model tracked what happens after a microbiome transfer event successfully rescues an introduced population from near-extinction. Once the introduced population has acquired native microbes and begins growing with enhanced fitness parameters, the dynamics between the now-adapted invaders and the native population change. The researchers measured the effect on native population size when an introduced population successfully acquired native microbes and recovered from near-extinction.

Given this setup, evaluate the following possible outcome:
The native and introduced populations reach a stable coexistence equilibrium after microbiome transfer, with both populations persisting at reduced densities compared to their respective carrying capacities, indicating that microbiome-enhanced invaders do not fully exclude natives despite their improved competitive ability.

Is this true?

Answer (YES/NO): NO